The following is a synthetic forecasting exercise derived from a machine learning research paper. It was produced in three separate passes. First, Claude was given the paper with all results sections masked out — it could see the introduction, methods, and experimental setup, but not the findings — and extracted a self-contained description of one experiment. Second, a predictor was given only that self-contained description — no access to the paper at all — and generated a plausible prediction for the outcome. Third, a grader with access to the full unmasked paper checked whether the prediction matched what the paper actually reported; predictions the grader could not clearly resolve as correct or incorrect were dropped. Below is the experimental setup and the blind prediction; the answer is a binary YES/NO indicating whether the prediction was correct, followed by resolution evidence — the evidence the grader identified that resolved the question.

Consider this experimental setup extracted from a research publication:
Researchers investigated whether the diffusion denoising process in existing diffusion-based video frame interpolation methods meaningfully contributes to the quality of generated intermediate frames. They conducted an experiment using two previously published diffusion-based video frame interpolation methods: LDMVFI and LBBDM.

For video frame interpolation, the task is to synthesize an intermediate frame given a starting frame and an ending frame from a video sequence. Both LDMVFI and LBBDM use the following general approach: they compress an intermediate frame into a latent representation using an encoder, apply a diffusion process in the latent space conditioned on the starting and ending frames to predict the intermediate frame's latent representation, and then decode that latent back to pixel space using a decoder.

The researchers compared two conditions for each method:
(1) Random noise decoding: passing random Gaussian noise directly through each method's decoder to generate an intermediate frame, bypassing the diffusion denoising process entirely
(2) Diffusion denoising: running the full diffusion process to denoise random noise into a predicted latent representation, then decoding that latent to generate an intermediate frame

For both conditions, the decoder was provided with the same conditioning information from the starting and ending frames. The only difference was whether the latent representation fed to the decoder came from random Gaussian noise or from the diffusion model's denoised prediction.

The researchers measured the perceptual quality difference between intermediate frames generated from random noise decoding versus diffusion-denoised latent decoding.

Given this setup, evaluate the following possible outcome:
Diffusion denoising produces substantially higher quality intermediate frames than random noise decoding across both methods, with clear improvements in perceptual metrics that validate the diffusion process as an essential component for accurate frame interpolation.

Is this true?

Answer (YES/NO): NO